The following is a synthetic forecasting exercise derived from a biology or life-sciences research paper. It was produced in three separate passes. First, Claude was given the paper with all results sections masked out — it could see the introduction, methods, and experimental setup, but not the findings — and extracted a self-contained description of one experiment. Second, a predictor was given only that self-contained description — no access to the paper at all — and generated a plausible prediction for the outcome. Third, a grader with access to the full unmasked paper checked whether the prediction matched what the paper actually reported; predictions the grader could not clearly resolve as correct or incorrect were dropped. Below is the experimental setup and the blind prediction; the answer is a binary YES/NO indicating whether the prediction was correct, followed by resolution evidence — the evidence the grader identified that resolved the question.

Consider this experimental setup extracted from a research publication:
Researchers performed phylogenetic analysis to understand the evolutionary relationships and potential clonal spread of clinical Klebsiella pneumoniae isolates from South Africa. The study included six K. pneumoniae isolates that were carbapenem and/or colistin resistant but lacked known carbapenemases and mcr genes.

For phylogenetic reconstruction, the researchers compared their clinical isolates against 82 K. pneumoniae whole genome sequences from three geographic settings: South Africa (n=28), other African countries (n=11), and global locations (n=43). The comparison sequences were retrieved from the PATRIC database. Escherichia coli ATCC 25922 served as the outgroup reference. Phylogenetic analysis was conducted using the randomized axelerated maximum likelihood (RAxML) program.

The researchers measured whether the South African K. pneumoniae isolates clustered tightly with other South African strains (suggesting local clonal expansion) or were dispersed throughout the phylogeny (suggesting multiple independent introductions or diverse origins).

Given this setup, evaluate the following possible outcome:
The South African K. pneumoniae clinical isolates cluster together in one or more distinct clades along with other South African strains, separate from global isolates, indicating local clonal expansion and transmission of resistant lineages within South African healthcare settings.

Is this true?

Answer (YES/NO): NO